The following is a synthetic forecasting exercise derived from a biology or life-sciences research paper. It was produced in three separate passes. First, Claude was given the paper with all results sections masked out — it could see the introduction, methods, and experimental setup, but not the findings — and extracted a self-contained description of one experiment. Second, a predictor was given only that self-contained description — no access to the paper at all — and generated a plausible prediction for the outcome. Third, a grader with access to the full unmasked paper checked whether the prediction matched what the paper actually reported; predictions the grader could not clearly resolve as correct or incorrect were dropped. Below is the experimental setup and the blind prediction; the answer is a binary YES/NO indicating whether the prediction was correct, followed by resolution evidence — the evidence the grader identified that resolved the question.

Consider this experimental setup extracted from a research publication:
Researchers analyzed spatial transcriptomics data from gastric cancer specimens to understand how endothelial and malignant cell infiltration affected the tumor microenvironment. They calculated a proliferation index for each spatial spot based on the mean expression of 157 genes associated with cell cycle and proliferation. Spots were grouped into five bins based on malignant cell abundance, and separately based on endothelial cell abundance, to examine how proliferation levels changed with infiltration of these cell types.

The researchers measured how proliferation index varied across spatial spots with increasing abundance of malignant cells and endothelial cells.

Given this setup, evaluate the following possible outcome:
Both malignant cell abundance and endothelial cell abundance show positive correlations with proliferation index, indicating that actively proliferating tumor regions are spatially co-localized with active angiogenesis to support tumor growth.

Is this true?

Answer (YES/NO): YES